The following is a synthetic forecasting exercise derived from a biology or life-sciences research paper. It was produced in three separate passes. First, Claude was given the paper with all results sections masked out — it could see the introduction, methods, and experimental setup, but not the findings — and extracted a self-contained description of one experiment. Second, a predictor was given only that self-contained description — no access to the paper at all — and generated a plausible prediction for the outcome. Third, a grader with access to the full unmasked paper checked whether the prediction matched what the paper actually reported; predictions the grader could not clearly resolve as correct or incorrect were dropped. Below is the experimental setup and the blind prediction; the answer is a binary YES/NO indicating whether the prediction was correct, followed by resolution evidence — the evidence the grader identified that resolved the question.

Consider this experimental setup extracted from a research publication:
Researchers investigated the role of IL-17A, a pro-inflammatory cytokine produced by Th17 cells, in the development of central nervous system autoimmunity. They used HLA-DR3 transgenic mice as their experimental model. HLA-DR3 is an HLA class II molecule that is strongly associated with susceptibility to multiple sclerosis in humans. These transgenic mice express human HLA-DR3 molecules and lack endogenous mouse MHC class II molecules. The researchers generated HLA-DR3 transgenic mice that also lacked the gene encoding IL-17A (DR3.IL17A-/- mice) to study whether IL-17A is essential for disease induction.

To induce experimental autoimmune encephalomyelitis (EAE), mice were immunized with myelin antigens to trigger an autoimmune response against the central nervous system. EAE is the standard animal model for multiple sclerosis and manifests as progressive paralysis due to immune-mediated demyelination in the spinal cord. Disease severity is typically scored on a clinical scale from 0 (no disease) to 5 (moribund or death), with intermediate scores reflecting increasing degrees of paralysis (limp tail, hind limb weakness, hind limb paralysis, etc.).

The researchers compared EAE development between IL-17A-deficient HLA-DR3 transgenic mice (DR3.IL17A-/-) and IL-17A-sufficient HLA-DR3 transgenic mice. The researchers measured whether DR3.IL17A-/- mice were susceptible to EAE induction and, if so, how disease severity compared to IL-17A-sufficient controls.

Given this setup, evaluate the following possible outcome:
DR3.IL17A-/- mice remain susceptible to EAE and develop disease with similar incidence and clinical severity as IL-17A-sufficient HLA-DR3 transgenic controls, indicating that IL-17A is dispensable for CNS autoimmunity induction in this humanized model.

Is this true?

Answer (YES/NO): NO